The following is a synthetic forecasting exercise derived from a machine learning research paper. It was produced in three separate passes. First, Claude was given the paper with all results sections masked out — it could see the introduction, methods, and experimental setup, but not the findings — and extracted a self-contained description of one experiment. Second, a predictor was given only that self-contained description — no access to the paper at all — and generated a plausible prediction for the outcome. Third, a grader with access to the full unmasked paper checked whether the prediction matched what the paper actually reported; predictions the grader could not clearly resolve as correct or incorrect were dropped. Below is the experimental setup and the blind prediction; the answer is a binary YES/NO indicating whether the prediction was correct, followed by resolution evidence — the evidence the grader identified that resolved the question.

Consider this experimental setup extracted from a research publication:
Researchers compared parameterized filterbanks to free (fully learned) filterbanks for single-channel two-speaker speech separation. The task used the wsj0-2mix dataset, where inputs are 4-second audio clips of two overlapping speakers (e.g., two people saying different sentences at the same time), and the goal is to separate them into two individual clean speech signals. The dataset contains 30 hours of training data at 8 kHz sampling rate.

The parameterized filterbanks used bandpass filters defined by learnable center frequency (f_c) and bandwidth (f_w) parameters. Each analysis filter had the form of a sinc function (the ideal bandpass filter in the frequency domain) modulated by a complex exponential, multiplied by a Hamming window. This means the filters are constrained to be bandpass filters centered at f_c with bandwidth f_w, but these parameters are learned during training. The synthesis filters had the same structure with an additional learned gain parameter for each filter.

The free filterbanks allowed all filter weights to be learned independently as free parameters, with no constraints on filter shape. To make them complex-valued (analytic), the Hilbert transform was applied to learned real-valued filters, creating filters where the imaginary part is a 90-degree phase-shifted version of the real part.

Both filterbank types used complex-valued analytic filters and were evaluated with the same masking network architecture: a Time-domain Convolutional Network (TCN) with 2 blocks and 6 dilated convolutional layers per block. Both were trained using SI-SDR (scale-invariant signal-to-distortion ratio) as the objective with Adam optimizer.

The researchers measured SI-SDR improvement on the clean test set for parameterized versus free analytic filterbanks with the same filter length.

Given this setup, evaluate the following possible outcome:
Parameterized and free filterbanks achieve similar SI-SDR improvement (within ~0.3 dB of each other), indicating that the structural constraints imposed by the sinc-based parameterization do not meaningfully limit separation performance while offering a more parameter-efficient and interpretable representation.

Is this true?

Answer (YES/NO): NO